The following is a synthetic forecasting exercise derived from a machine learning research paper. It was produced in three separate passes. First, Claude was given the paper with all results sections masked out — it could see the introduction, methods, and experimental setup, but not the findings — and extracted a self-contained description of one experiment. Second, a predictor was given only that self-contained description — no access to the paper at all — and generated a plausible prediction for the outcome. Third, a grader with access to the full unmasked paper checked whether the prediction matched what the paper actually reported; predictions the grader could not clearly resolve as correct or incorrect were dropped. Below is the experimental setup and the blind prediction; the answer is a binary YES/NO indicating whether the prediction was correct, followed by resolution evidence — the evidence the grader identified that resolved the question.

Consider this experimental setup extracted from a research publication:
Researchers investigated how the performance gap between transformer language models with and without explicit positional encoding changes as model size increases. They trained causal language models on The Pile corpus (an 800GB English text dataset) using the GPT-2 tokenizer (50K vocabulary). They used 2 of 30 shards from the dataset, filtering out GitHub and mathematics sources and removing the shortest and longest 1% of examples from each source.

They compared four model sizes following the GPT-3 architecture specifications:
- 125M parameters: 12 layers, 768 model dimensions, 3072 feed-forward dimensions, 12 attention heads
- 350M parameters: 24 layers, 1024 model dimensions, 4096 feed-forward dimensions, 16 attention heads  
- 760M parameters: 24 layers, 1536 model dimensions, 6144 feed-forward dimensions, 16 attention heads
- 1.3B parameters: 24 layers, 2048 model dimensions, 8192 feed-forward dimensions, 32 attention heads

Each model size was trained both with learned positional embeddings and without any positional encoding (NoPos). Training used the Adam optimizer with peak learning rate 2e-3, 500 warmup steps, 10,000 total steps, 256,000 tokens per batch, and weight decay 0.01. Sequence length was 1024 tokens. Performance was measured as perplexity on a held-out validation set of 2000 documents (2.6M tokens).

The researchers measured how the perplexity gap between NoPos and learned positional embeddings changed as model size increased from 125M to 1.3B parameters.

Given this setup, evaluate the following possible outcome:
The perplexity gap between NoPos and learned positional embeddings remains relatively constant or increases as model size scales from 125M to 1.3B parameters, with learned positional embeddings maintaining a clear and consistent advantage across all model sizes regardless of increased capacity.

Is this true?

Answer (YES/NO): NO